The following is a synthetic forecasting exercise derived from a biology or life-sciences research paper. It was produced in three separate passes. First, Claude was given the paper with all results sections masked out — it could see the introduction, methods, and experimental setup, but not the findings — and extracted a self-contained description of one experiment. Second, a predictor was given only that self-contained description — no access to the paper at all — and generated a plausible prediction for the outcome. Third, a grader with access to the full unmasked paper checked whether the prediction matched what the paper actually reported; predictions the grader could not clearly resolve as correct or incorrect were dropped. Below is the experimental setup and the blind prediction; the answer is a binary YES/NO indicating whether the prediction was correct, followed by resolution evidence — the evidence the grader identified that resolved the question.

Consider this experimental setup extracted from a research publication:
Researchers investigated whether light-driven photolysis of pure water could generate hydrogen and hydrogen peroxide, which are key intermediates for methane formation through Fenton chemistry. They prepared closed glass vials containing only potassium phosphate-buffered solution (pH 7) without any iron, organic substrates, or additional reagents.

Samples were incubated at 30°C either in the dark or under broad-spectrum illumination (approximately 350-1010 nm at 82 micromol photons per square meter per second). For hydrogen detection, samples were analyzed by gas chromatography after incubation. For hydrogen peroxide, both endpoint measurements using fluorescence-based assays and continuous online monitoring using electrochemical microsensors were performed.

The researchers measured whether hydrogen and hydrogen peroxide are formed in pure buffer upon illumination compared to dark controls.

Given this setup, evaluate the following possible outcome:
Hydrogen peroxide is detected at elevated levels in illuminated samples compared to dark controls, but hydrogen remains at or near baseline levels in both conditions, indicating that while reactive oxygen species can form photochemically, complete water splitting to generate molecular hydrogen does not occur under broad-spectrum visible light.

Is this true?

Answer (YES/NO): NO